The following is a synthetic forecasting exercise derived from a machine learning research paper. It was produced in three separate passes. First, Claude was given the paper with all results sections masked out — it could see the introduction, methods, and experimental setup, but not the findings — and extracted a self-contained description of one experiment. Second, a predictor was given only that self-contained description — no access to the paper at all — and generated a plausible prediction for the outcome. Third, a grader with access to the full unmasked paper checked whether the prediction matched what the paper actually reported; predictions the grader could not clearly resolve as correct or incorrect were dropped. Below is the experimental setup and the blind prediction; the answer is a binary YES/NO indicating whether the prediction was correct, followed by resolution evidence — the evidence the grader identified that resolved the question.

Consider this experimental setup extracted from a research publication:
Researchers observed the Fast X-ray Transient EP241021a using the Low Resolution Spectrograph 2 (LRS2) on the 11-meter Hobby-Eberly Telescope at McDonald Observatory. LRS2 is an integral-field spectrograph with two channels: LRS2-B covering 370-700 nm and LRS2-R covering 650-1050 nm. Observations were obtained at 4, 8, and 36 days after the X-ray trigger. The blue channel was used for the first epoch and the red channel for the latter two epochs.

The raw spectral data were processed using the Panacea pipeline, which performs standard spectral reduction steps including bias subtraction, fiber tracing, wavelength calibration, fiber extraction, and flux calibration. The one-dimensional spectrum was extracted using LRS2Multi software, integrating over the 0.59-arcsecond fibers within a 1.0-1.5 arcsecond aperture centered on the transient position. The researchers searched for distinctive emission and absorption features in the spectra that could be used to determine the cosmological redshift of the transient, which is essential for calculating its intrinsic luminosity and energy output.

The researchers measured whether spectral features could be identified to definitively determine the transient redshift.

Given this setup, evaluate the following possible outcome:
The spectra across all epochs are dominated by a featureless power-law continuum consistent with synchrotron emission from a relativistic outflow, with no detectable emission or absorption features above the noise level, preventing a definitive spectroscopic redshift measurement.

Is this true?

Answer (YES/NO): NO